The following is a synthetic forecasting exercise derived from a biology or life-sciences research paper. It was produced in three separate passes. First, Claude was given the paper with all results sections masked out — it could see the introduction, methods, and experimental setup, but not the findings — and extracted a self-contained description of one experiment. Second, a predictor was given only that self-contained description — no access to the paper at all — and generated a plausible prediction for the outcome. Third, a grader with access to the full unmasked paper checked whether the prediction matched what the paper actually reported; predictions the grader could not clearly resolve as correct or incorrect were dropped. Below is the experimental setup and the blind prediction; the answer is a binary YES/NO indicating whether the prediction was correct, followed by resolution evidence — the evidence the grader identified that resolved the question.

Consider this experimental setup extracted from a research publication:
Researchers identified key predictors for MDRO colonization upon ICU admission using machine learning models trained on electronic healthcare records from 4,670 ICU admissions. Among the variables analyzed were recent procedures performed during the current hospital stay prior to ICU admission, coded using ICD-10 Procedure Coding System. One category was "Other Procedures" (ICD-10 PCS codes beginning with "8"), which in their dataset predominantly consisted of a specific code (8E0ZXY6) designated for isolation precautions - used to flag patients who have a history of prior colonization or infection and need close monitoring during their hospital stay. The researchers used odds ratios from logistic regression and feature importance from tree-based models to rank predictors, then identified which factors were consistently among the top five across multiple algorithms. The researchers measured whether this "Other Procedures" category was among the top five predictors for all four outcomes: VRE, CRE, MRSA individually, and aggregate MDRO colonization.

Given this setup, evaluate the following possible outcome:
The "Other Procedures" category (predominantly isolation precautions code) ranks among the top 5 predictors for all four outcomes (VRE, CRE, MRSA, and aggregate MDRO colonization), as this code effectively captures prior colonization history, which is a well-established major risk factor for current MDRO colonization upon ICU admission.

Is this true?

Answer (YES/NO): YES